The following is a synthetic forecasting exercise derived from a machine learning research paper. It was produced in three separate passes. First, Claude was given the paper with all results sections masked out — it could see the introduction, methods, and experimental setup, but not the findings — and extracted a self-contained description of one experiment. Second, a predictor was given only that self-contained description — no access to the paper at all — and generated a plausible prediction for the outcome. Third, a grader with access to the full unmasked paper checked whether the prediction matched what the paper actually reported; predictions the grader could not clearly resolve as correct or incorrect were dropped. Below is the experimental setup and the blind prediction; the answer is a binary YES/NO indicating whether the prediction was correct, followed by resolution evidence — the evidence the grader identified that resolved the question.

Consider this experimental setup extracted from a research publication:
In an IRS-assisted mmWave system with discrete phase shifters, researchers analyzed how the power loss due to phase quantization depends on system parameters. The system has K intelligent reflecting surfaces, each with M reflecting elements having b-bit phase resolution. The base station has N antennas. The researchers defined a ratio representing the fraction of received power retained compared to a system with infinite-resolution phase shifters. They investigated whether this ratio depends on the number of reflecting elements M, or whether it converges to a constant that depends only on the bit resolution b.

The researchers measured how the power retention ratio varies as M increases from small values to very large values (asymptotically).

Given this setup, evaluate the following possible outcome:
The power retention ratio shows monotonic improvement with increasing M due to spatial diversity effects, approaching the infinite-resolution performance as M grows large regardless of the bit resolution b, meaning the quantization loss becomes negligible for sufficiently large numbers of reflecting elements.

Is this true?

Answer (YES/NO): NO